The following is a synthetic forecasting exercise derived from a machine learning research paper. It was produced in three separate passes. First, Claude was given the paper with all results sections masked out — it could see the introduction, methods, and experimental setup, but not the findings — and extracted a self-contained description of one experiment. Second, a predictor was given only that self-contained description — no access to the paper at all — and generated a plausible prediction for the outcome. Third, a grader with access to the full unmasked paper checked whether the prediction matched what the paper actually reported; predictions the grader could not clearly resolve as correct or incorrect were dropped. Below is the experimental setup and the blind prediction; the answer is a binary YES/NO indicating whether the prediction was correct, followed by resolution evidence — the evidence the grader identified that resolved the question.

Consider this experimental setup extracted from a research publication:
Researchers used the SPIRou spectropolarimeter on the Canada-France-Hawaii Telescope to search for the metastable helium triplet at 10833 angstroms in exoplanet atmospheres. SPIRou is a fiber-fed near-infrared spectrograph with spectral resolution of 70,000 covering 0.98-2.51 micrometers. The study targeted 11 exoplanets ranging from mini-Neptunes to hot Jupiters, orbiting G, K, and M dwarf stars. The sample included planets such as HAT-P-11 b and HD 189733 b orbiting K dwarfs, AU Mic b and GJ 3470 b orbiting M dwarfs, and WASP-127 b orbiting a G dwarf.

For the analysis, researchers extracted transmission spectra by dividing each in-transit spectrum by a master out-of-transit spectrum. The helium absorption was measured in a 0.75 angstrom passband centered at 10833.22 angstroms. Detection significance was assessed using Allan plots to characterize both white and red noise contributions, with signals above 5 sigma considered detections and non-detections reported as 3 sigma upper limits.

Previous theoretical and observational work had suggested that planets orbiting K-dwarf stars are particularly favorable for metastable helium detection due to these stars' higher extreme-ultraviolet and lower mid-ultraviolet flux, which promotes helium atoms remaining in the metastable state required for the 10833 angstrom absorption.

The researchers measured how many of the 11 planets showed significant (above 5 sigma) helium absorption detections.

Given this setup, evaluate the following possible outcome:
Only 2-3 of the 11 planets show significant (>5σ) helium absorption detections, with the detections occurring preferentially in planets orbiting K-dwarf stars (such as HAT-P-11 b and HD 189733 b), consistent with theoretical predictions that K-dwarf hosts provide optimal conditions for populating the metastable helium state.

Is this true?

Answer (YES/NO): YES